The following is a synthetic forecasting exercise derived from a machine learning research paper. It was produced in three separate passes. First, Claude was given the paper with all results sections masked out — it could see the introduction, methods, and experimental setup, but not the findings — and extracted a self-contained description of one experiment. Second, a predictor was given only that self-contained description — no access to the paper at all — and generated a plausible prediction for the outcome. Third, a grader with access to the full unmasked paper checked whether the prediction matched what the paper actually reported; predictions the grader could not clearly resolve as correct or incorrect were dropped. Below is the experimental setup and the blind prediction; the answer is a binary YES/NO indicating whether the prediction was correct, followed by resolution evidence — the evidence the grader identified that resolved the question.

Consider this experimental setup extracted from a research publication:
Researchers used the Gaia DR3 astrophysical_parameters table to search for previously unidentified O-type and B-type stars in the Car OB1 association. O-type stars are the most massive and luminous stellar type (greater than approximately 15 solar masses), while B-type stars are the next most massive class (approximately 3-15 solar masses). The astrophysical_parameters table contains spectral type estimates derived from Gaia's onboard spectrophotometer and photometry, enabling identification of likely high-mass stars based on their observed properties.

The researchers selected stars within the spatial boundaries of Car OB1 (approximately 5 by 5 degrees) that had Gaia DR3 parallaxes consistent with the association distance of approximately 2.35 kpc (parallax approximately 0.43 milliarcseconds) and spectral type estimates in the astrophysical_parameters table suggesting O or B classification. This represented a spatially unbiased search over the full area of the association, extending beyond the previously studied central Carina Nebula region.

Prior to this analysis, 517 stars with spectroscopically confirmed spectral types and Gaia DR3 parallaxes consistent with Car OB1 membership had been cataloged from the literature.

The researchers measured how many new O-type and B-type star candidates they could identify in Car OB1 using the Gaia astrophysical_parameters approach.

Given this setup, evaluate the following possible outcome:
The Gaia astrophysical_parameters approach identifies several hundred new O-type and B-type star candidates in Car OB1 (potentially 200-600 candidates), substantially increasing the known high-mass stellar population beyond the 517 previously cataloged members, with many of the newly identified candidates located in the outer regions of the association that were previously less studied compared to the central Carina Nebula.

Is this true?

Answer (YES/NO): YES